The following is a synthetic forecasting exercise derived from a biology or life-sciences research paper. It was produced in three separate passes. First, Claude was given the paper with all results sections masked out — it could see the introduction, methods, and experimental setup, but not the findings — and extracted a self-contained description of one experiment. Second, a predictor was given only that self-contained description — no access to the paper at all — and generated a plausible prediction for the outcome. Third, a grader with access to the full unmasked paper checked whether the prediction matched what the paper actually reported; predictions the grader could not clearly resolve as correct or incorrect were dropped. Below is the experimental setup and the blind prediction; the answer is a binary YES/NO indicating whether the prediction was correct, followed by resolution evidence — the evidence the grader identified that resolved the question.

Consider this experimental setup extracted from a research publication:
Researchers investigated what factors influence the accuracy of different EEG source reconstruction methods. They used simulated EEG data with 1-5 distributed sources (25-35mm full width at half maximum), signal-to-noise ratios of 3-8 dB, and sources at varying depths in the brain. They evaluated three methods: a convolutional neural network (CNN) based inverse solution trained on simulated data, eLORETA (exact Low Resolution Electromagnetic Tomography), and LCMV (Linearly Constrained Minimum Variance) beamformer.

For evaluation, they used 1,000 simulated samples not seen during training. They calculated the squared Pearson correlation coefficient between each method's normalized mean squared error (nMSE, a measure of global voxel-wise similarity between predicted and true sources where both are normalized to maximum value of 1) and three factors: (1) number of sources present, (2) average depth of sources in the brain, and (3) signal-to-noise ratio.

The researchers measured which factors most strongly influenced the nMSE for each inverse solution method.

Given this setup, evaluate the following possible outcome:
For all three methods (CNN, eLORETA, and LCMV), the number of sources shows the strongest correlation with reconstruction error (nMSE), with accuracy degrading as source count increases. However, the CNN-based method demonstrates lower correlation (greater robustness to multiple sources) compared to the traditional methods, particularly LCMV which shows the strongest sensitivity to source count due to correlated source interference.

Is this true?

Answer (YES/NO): NO